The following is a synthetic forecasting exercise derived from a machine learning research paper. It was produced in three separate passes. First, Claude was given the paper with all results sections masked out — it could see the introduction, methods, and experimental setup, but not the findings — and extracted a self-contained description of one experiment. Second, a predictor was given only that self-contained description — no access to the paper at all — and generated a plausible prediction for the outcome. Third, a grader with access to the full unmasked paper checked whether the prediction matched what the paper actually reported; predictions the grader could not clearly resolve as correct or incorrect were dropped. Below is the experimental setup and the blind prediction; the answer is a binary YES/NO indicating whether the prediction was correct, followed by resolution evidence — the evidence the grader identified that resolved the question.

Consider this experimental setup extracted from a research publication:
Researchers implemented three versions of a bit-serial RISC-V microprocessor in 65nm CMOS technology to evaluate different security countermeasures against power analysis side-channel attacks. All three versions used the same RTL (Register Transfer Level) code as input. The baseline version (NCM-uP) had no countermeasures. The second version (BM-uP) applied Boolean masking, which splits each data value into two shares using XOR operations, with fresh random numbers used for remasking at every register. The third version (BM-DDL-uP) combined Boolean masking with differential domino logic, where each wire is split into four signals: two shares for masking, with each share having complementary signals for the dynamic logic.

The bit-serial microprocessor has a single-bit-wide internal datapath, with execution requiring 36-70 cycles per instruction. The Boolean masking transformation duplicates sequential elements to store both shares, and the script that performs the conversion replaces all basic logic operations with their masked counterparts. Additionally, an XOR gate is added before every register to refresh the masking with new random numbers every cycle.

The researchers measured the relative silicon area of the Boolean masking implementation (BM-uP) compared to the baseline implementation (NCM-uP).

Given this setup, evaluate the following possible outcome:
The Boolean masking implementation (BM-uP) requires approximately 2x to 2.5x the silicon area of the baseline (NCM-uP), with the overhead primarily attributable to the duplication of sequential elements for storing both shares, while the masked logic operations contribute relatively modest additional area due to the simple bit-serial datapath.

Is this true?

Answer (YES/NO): NO